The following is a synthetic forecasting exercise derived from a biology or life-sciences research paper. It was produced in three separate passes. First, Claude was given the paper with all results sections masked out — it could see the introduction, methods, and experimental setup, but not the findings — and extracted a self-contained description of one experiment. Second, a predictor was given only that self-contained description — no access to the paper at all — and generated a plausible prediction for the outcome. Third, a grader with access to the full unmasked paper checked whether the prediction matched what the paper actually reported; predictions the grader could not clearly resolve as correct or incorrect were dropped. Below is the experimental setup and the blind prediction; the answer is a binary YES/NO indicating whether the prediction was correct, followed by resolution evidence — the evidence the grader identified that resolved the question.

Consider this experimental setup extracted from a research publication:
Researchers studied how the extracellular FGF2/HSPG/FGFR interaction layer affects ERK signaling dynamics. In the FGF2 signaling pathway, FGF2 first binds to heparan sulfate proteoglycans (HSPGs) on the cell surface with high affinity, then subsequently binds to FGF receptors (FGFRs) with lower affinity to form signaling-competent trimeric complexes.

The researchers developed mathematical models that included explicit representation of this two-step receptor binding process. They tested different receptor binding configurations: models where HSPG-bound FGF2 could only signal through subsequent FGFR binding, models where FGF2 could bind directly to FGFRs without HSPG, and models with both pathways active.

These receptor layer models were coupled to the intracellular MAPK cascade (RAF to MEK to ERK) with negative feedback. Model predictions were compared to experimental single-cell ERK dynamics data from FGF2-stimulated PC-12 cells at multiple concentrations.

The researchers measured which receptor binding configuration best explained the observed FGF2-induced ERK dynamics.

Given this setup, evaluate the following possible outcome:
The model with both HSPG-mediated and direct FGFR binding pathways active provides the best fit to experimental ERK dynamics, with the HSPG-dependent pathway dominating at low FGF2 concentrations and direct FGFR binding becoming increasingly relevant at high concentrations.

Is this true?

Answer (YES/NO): YES